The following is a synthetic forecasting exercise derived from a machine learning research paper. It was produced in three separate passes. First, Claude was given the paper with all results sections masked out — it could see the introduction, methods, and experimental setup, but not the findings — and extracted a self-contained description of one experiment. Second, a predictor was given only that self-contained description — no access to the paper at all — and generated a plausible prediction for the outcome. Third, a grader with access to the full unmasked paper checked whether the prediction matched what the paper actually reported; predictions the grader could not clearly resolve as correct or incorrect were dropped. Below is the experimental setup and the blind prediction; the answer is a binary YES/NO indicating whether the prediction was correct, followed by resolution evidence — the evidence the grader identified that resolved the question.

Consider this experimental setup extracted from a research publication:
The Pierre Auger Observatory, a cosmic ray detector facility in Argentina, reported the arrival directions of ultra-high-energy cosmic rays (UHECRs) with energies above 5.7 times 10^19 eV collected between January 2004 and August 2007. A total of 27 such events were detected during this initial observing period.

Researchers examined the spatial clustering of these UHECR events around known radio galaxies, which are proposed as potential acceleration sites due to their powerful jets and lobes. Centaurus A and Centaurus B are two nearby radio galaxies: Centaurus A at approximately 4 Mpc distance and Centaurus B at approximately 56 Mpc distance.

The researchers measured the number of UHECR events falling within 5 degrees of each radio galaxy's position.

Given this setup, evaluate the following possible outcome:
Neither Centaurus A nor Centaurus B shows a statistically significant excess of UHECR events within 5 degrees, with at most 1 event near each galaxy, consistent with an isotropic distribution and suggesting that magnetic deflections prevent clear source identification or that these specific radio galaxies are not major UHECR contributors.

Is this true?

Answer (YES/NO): NO